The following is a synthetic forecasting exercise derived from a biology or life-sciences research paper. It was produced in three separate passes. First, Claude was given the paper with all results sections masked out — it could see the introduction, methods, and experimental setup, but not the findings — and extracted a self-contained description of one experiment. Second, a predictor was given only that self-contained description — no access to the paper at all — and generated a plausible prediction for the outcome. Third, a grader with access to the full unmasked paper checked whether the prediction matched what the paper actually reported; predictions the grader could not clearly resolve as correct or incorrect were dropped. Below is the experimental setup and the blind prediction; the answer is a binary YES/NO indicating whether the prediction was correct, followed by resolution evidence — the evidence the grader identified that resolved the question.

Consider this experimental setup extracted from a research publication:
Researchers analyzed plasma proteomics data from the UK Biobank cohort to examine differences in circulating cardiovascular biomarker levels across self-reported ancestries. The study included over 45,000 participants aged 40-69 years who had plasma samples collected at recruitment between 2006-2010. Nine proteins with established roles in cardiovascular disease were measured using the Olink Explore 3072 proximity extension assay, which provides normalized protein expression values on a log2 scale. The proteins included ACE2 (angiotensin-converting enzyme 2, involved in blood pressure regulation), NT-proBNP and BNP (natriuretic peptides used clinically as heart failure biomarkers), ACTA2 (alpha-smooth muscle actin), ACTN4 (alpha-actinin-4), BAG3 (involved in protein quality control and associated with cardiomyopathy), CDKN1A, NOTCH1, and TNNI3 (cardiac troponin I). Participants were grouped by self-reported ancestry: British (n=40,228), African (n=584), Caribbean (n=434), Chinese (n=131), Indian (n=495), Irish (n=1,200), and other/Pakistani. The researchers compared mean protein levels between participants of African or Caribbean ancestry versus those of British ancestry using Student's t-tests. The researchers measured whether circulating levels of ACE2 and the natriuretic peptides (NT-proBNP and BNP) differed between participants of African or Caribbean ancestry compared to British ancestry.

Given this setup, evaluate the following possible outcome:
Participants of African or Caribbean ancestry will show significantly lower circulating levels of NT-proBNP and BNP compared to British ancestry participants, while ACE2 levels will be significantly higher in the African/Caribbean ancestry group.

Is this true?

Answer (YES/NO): YES